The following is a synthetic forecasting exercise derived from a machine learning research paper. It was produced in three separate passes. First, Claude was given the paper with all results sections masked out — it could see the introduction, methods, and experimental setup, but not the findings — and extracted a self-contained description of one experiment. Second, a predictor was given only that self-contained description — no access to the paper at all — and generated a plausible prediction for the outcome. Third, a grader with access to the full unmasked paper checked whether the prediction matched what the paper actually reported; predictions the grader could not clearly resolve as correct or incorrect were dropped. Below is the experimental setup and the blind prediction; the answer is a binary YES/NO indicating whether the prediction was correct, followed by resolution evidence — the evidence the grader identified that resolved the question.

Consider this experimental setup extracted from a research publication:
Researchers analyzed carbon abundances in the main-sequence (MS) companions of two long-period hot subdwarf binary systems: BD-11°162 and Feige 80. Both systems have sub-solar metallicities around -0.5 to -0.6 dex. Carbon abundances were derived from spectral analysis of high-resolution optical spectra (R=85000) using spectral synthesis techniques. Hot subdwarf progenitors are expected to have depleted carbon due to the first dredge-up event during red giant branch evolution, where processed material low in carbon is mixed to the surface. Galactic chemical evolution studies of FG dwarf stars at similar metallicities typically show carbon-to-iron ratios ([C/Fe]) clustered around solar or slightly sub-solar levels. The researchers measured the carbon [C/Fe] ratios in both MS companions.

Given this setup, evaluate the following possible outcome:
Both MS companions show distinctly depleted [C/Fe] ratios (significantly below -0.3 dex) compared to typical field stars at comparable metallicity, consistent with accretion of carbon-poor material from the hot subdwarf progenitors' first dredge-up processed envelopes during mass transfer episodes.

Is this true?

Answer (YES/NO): NO